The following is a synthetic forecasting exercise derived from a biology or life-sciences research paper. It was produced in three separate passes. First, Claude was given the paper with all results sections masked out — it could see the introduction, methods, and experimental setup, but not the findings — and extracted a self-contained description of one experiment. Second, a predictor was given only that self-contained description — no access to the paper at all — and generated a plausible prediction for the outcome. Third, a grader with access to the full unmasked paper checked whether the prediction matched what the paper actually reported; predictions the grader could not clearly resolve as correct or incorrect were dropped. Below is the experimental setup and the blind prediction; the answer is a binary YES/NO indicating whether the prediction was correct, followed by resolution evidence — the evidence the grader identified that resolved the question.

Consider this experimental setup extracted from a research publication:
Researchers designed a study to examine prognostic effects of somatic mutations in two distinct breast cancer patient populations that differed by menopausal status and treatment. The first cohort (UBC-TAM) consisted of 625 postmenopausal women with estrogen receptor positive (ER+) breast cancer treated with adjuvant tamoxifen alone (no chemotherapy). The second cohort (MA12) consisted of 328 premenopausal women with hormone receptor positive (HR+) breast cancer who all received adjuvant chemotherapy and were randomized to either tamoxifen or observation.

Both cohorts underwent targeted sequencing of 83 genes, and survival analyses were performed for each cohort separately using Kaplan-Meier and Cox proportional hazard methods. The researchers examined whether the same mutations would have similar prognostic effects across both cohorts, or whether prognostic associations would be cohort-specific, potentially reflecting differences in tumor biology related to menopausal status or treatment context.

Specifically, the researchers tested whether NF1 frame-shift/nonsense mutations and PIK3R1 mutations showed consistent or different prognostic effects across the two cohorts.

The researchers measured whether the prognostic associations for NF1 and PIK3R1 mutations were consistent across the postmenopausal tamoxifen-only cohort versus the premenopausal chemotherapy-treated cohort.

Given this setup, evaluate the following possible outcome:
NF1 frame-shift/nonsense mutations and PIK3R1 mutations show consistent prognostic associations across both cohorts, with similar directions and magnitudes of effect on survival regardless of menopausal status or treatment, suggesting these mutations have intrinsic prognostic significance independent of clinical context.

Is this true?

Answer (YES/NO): NO